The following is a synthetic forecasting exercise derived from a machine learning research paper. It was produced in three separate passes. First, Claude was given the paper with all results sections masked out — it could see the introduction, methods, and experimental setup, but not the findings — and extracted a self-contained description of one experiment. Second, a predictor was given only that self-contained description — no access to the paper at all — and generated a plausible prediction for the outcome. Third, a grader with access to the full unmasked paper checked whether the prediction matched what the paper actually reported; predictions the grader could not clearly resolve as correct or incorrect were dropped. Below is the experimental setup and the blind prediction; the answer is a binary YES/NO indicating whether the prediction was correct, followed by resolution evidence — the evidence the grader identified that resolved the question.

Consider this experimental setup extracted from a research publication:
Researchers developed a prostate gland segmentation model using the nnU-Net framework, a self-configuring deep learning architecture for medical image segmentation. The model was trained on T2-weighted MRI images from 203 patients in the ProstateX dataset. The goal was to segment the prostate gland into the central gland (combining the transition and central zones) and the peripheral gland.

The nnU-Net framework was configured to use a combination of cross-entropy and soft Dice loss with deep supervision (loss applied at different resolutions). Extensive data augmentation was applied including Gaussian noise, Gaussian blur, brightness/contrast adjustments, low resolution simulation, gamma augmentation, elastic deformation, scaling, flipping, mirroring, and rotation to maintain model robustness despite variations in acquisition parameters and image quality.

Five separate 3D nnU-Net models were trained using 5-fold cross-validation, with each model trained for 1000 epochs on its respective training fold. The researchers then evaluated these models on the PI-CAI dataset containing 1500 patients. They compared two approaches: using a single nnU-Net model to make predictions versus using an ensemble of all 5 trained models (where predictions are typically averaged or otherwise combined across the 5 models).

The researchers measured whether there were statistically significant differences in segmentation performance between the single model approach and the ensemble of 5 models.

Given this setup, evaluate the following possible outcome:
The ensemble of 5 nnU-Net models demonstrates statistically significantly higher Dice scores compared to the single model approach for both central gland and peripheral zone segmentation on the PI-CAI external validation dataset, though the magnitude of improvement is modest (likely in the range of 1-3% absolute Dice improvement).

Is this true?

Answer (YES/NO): NO